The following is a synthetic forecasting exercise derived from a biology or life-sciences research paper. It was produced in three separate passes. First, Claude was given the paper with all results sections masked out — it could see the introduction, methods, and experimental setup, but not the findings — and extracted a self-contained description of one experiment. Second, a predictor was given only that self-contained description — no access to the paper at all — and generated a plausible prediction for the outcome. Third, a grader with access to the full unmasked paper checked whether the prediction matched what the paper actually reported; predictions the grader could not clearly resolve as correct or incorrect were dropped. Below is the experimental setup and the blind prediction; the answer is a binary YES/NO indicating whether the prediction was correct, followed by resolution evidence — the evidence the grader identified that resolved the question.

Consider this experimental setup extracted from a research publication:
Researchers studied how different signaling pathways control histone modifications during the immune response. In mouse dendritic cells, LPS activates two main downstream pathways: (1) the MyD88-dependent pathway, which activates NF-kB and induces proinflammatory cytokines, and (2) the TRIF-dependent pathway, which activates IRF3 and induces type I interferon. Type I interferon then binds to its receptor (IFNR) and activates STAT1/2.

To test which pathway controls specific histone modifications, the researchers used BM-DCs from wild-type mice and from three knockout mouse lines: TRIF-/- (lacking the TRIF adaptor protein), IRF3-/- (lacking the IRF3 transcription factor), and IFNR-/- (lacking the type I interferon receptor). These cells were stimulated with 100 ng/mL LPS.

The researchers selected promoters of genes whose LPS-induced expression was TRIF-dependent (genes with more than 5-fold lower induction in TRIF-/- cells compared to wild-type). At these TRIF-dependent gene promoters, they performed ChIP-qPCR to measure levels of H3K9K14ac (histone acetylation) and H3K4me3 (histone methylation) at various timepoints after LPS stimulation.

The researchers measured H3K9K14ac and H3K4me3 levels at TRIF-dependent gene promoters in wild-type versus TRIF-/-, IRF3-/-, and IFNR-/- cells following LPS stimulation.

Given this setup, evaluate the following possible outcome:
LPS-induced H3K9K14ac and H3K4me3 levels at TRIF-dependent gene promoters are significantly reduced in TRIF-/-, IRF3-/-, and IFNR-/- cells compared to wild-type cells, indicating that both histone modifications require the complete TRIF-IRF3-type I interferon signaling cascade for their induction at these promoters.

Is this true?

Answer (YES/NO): YES